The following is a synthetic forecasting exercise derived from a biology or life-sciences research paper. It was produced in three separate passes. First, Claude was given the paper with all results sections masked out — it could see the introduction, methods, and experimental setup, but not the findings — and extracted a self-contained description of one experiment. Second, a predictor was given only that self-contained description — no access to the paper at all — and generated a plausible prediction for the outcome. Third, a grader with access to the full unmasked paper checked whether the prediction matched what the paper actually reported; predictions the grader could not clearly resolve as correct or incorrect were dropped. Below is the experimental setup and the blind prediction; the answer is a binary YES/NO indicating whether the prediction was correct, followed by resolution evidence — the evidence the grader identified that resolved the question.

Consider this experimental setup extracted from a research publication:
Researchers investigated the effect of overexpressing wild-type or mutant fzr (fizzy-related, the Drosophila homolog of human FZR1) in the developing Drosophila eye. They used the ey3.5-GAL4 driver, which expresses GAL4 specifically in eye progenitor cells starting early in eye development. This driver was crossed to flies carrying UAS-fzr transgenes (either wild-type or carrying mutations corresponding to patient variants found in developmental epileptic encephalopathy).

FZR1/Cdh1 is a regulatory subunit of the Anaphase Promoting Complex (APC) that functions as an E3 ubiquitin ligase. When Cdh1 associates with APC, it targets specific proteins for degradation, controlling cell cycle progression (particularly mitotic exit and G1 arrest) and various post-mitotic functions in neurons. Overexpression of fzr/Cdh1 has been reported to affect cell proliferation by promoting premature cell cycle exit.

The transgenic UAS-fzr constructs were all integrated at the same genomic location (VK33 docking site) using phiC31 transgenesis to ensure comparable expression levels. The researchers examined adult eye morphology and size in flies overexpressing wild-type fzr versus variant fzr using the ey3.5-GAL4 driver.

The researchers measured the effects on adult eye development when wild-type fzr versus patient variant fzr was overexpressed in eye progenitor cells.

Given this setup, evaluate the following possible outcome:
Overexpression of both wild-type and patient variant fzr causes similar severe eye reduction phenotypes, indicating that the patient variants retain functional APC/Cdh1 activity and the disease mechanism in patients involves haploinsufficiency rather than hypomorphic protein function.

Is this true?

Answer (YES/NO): NO